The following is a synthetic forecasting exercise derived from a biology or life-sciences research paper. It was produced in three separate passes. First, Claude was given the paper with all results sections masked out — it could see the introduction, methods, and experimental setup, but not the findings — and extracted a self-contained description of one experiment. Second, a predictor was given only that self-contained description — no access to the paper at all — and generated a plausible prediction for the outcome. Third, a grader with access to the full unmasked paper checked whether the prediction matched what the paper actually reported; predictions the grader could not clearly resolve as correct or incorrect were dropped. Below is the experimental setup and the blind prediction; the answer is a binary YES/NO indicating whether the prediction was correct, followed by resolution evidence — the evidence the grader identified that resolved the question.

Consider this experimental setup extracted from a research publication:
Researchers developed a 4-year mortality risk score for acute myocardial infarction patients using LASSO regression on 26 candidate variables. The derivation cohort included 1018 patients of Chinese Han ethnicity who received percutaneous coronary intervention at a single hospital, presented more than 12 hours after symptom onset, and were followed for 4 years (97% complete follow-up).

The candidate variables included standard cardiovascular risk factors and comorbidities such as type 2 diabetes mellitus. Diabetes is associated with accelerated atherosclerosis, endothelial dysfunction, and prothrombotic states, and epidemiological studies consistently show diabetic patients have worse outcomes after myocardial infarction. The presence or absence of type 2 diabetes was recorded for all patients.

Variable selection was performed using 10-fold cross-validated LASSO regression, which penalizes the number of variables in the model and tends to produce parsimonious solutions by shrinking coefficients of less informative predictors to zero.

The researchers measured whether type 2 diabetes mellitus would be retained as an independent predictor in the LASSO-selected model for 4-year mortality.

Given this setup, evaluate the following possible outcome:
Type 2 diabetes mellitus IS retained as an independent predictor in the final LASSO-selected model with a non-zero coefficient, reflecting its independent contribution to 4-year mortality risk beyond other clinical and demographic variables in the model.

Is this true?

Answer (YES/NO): NO